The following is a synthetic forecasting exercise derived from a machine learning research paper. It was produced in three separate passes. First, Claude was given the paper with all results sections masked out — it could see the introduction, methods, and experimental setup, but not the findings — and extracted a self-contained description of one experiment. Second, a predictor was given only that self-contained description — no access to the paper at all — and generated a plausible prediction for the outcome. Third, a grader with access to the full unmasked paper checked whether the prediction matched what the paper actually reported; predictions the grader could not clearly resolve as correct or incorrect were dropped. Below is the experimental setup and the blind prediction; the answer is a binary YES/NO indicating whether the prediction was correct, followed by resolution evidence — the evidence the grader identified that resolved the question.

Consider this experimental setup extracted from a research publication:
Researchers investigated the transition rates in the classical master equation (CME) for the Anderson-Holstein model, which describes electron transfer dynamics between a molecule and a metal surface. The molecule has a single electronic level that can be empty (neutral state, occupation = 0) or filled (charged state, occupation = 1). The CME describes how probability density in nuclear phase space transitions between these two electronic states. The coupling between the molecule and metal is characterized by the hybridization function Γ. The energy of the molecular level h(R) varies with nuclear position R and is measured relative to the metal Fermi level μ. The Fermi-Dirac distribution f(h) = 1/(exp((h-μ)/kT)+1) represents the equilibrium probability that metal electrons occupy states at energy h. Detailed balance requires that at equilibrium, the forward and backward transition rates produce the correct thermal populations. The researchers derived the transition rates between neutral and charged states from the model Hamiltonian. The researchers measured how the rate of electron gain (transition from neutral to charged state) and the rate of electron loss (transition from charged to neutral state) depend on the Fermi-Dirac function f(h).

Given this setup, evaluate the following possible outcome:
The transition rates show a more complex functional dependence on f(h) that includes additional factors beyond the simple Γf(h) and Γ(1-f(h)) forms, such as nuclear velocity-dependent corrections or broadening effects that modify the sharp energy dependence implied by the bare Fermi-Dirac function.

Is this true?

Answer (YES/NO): NO